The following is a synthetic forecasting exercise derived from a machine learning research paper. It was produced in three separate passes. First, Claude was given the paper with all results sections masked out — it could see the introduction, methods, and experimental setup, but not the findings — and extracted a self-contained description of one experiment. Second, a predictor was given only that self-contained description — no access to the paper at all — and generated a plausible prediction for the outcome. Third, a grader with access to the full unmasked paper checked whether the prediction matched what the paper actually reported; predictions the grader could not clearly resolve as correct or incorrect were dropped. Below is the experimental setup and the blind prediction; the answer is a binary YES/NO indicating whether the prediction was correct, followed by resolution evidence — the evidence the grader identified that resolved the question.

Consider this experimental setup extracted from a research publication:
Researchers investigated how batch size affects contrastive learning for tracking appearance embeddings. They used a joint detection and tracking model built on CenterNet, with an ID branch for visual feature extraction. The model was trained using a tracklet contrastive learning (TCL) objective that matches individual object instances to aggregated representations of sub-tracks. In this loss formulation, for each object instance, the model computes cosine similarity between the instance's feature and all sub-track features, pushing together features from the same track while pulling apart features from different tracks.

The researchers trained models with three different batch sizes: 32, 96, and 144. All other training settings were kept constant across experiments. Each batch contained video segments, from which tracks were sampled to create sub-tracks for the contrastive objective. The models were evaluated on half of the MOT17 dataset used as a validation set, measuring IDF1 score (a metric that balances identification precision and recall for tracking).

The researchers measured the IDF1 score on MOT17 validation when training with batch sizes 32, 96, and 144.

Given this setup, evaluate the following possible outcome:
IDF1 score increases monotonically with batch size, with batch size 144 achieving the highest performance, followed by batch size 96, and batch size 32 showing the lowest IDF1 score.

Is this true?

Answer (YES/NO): YES